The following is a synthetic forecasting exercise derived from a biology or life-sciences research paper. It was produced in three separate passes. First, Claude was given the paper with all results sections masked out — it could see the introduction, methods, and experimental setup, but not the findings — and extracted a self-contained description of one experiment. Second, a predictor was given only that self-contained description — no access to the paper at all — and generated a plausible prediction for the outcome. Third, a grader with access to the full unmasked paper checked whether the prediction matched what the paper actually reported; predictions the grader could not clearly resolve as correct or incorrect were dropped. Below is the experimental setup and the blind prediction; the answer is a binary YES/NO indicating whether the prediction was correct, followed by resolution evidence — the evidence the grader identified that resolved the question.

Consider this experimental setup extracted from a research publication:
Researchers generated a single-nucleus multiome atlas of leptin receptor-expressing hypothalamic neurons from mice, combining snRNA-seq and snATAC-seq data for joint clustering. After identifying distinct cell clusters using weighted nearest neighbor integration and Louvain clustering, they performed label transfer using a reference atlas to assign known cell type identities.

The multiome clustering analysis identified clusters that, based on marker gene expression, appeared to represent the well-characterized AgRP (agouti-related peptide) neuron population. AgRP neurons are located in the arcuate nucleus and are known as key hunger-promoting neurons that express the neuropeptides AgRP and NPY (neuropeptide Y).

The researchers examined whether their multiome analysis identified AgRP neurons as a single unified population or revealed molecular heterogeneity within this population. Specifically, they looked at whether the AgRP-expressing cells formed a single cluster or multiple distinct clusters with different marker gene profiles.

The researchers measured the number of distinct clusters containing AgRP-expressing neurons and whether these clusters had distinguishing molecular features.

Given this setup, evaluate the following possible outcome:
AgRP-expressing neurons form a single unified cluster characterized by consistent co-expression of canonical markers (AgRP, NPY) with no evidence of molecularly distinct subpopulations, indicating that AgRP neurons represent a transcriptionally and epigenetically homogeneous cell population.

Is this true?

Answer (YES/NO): NO